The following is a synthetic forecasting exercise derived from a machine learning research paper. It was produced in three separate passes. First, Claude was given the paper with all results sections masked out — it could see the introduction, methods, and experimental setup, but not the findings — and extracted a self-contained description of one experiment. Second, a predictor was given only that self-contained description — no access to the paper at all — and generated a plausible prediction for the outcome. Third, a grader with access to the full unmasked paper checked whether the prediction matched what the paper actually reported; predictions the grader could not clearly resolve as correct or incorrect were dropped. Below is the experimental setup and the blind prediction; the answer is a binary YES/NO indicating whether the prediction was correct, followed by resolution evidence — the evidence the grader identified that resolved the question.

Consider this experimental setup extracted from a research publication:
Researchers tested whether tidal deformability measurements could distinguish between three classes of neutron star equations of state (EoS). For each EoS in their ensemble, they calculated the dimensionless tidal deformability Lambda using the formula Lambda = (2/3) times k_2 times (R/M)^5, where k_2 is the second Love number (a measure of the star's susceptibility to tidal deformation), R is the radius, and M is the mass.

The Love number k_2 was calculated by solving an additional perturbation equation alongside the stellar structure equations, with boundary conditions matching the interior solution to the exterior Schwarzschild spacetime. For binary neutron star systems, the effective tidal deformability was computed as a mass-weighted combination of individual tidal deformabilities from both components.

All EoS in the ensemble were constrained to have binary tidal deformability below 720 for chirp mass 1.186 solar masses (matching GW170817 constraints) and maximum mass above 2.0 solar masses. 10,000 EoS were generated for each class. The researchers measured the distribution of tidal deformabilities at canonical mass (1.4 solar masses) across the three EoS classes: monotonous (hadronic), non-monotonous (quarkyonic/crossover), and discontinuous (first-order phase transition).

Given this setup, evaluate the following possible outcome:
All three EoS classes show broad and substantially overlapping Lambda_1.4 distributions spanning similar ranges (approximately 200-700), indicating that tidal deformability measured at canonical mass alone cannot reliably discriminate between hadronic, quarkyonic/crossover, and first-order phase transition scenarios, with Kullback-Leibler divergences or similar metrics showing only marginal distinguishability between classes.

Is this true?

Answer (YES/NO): YES